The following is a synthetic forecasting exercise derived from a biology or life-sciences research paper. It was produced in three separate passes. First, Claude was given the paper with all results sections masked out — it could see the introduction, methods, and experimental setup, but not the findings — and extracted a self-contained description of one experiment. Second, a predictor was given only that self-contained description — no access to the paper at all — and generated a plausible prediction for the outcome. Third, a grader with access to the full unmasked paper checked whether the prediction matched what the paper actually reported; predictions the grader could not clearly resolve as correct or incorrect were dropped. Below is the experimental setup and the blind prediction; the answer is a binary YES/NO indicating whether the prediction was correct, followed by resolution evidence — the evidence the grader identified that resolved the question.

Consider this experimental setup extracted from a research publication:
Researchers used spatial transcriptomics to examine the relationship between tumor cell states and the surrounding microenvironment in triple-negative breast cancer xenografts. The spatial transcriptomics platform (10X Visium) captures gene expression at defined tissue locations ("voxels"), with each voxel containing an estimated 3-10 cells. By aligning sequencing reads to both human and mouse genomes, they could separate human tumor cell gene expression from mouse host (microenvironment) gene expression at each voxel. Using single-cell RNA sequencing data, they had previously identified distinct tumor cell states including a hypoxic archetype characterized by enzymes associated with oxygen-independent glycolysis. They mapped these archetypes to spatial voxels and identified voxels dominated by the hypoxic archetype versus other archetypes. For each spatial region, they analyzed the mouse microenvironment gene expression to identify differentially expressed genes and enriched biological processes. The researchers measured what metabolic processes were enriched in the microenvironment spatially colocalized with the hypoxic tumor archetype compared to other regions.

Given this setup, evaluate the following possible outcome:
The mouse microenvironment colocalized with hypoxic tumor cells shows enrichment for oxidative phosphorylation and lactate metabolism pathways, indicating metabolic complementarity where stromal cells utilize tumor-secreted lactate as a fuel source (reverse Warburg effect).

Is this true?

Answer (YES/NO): NO